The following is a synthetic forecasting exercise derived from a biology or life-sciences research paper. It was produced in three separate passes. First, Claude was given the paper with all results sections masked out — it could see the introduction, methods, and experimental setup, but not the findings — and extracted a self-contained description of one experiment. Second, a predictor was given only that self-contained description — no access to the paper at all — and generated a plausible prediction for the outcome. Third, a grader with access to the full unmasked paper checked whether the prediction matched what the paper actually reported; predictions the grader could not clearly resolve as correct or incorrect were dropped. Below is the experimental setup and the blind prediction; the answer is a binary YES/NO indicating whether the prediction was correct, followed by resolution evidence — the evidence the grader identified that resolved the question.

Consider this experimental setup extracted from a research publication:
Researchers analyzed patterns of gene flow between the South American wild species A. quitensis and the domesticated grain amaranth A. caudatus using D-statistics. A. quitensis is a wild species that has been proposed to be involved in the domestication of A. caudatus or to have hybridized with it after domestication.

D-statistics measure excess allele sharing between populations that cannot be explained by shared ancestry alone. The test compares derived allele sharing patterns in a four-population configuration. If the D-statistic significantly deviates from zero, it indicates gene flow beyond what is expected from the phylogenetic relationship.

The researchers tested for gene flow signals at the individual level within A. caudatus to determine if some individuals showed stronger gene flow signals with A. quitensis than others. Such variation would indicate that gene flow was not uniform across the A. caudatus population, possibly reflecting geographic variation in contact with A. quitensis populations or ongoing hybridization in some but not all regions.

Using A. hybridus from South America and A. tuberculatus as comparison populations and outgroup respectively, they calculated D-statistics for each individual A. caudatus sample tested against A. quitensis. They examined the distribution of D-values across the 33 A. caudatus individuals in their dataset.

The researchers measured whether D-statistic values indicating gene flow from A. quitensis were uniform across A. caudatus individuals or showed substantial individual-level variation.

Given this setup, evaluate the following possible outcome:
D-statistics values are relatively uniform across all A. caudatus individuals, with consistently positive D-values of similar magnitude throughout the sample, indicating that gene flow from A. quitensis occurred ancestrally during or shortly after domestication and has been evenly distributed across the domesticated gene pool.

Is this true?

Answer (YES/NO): NO